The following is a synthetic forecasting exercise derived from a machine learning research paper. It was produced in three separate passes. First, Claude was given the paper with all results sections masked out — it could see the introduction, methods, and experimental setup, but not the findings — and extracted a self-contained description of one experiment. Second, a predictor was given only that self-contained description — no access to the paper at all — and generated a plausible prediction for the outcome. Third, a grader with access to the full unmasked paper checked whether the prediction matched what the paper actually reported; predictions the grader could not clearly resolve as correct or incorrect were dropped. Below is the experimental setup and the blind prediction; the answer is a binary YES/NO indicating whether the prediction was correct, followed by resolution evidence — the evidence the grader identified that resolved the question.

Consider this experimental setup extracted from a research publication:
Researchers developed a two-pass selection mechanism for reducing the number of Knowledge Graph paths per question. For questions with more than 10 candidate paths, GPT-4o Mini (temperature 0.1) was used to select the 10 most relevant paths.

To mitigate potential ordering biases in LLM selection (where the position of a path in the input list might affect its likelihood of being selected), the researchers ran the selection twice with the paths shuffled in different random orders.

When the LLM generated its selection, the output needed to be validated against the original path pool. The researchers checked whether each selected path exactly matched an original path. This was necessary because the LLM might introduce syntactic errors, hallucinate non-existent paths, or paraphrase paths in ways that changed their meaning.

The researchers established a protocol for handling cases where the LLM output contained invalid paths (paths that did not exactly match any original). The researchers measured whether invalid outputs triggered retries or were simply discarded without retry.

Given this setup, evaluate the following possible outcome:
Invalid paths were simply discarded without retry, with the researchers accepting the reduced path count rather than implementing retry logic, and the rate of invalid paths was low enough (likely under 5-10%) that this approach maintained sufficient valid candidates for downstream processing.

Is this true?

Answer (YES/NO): NO